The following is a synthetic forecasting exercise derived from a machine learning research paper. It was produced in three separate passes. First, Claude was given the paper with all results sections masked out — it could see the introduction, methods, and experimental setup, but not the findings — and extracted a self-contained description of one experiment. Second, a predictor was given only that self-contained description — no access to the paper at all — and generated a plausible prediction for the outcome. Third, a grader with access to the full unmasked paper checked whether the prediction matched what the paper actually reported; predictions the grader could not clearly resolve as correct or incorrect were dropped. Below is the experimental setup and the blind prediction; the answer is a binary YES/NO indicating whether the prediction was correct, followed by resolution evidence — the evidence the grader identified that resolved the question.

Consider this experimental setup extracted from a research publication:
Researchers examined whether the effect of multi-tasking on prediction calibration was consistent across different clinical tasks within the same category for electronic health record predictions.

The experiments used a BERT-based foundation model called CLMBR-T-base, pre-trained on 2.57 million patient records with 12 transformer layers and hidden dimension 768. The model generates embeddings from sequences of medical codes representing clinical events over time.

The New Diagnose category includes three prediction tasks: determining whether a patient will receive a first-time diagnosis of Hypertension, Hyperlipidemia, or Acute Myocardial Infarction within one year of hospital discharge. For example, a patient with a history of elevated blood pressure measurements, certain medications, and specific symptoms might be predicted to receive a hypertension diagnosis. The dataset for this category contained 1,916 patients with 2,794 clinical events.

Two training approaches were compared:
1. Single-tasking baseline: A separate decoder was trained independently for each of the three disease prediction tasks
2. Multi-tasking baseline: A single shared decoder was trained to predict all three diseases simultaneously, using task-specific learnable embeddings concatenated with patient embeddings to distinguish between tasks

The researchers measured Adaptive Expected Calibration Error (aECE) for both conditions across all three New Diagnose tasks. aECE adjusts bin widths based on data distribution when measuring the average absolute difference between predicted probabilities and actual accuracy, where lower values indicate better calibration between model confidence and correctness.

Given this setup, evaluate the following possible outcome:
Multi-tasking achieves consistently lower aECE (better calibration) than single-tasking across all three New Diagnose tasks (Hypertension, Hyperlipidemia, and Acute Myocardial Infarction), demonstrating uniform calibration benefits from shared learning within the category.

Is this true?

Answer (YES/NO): NO